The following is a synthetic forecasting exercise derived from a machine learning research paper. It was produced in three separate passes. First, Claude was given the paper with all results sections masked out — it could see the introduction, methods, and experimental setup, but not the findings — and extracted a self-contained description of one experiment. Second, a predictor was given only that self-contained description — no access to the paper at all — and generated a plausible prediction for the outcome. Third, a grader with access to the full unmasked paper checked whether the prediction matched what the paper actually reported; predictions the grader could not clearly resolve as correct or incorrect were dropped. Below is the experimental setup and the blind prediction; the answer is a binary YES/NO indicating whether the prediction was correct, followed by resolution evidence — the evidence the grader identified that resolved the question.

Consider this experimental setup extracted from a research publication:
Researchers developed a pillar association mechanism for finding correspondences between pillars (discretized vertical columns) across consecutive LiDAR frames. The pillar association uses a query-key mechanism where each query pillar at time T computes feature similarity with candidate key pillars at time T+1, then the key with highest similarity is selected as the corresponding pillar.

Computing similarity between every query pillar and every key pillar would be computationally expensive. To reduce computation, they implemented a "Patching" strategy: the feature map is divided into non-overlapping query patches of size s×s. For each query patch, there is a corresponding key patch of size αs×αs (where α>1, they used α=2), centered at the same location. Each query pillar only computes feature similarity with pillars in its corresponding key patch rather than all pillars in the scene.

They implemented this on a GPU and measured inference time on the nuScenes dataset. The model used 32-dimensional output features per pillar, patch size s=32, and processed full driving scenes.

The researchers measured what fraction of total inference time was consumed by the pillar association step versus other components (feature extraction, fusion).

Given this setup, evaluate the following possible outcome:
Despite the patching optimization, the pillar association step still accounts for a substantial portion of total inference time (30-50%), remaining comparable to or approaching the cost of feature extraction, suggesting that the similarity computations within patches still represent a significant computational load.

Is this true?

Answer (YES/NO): NO